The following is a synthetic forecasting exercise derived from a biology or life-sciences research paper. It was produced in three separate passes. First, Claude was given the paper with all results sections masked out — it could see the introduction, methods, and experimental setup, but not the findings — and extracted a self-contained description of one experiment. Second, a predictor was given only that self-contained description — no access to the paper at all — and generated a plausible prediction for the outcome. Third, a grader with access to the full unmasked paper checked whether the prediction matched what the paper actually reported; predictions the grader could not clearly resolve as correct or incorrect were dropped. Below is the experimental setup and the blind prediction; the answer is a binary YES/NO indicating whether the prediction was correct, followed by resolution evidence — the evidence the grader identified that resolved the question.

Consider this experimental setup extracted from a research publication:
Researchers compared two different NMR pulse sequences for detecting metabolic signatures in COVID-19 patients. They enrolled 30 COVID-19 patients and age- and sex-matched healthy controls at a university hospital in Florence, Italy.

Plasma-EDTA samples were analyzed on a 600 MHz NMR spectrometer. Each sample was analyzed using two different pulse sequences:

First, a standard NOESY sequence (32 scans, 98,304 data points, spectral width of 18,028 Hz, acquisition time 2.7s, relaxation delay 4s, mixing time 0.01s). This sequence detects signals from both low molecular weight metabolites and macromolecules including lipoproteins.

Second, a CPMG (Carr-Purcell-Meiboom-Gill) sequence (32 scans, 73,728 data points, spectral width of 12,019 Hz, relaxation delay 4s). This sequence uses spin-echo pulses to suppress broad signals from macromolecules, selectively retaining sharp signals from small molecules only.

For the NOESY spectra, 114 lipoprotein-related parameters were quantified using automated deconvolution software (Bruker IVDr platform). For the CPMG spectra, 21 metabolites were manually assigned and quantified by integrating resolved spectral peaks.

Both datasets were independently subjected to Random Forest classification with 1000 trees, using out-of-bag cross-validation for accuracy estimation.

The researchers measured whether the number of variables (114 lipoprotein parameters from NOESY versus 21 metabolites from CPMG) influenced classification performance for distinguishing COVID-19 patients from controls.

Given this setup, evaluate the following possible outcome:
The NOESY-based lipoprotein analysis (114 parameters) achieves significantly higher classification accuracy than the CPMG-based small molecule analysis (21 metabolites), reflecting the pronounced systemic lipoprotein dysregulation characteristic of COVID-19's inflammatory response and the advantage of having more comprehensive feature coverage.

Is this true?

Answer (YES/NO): NO